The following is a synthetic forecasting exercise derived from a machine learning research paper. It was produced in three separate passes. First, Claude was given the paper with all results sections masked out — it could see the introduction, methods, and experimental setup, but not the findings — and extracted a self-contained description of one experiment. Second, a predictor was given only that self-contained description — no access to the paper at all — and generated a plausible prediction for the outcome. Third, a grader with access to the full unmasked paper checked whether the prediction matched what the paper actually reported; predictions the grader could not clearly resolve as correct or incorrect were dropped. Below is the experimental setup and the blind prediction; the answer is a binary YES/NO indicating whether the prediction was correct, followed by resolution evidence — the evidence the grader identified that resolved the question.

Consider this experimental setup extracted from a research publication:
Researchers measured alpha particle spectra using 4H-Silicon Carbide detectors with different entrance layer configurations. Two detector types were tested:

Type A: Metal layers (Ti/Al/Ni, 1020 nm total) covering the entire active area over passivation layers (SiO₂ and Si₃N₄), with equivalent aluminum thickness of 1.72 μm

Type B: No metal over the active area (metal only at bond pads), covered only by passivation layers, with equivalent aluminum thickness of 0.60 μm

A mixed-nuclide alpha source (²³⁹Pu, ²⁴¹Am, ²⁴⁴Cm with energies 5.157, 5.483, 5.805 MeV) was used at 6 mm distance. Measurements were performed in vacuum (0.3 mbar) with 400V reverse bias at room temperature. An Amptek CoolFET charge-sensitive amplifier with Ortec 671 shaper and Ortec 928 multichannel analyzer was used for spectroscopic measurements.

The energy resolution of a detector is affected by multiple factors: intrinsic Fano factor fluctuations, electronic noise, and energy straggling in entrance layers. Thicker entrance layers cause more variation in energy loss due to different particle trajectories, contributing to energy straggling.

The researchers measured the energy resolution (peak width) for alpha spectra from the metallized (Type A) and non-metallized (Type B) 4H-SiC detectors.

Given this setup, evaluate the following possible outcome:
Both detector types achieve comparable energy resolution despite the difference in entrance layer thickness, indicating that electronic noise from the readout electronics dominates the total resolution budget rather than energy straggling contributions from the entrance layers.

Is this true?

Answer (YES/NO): NO